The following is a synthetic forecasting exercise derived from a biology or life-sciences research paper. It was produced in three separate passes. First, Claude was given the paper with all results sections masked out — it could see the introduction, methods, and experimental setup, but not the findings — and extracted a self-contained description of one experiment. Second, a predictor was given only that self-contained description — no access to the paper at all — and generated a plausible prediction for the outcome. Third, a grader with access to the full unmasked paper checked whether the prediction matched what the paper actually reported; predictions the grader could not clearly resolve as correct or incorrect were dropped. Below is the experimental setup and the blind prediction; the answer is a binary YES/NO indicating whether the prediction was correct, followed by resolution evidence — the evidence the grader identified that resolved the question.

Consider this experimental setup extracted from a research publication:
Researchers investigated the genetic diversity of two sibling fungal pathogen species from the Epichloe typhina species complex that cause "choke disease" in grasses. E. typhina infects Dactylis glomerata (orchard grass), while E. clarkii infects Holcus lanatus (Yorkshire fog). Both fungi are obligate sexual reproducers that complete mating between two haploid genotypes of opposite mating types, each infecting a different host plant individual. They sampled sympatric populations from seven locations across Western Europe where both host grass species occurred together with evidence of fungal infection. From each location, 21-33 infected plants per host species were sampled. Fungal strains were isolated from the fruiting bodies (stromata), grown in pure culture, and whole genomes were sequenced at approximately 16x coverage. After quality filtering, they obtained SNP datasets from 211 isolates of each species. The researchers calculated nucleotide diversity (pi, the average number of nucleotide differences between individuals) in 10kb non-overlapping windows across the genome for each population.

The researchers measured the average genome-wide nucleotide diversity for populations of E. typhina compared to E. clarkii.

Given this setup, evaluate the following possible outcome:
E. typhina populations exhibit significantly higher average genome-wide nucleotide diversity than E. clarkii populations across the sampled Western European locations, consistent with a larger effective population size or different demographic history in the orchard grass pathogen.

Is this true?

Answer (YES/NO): YES